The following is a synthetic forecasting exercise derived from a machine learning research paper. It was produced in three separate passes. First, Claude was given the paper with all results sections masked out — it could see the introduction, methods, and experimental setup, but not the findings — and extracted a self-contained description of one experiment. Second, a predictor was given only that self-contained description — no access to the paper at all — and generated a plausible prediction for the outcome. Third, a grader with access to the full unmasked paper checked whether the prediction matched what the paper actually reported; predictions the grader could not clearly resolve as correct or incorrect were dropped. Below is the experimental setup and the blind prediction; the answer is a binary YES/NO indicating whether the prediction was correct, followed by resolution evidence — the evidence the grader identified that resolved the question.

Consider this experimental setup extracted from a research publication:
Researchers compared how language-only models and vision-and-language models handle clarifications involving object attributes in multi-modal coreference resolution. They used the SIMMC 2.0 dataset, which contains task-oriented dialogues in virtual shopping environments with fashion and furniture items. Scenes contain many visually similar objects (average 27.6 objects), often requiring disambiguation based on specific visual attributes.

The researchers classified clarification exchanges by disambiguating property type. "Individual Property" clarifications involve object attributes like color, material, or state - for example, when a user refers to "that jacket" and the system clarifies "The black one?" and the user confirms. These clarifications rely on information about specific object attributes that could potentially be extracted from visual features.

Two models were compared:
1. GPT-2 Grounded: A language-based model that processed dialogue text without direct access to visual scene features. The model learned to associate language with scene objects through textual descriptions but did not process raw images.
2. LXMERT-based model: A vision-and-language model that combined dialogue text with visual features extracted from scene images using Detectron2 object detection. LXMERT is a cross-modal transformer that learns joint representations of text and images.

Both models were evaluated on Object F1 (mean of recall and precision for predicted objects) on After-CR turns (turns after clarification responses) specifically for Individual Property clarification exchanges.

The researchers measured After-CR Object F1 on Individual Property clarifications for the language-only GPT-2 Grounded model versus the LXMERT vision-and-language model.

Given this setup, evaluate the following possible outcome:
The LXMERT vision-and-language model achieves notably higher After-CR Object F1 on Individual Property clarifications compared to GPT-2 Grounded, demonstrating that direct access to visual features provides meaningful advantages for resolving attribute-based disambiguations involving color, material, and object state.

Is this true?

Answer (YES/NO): NO